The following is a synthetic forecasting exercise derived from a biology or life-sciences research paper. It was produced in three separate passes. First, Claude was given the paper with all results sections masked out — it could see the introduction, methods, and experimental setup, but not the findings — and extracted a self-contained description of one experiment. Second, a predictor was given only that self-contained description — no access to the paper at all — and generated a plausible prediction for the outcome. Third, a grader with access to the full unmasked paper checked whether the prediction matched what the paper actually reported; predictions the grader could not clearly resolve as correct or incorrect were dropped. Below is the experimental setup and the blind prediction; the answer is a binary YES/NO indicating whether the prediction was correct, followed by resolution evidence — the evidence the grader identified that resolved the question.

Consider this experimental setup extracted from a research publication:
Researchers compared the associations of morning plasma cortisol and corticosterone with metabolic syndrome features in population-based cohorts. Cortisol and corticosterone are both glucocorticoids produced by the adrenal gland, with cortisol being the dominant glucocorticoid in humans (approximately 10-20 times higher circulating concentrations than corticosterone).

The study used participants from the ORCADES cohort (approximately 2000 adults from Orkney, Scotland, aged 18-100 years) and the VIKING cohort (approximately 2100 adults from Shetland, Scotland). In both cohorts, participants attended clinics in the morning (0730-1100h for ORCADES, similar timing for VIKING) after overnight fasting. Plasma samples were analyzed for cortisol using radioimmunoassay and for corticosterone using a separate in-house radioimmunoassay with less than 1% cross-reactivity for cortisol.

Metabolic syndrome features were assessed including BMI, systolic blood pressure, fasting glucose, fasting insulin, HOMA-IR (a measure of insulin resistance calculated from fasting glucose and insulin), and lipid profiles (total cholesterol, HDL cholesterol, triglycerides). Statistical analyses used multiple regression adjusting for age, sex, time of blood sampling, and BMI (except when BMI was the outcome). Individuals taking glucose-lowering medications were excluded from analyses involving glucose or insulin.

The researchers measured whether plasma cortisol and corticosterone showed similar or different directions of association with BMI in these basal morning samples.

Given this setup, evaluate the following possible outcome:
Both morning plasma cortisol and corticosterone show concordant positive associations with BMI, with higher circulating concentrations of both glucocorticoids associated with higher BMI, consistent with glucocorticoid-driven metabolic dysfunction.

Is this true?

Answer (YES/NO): NO